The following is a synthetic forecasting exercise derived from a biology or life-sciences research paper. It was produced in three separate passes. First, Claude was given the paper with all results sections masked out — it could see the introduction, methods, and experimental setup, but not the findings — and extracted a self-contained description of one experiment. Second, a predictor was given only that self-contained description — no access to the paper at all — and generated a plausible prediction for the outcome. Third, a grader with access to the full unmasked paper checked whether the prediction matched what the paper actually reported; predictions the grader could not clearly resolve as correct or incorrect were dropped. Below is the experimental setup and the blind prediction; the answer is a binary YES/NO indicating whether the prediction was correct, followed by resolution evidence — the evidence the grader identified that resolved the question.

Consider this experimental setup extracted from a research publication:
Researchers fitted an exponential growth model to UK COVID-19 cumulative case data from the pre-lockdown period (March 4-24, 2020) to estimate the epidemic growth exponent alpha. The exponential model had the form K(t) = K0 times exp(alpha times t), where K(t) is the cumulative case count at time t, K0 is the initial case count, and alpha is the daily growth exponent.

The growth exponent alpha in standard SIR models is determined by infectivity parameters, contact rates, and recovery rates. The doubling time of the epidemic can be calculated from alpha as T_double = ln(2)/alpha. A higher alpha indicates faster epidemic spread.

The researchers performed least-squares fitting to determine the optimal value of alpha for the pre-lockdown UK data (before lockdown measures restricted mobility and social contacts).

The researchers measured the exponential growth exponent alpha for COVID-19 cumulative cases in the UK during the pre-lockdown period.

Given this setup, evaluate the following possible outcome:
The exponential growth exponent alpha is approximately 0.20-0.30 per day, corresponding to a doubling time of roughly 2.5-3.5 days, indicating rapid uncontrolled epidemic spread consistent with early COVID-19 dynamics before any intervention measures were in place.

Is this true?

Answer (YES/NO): YES